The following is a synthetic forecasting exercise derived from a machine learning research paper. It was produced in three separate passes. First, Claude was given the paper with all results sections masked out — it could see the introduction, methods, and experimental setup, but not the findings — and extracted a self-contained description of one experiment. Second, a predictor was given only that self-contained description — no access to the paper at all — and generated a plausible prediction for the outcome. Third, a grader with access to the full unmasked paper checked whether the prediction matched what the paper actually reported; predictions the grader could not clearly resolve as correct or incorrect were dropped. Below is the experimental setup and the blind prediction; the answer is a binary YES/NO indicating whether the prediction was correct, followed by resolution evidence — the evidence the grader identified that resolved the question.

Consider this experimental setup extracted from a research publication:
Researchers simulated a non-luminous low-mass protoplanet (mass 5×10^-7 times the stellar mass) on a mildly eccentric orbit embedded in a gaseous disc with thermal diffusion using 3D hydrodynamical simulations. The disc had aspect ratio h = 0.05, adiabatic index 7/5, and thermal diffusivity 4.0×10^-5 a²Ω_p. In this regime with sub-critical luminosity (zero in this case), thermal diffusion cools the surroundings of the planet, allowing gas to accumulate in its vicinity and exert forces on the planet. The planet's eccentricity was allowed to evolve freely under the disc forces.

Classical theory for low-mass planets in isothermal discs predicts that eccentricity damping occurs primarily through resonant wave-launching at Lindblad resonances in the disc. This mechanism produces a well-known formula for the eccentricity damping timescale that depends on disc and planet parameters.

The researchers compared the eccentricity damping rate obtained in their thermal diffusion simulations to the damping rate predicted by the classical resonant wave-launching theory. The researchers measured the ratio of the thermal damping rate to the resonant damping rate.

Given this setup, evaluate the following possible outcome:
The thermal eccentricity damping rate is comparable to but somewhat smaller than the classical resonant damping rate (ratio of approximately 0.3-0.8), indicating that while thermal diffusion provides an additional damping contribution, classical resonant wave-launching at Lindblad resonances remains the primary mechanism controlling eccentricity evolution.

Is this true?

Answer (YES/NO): NO